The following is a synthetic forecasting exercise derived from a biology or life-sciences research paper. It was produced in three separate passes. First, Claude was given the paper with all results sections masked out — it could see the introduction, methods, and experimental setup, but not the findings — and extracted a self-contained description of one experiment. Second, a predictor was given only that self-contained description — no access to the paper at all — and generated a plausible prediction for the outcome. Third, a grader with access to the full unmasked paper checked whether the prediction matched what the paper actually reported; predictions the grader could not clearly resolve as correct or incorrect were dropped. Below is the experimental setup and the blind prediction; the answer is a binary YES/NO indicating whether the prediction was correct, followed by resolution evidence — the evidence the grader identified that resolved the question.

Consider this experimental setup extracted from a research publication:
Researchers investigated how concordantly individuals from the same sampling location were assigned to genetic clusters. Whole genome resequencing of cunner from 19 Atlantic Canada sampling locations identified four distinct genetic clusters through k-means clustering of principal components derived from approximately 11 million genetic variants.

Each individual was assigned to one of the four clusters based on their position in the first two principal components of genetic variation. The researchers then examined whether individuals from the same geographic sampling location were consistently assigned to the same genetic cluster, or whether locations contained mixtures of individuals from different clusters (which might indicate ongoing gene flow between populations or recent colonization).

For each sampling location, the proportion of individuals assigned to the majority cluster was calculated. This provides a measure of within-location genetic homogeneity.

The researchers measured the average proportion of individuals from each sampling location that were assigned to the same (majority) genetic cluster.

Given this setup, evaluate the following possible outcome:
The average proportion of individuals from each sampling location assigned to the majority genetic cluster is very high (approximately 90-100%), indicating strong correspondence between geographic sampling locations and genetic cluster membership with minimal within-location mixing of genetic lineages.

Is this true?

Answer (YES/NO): YES